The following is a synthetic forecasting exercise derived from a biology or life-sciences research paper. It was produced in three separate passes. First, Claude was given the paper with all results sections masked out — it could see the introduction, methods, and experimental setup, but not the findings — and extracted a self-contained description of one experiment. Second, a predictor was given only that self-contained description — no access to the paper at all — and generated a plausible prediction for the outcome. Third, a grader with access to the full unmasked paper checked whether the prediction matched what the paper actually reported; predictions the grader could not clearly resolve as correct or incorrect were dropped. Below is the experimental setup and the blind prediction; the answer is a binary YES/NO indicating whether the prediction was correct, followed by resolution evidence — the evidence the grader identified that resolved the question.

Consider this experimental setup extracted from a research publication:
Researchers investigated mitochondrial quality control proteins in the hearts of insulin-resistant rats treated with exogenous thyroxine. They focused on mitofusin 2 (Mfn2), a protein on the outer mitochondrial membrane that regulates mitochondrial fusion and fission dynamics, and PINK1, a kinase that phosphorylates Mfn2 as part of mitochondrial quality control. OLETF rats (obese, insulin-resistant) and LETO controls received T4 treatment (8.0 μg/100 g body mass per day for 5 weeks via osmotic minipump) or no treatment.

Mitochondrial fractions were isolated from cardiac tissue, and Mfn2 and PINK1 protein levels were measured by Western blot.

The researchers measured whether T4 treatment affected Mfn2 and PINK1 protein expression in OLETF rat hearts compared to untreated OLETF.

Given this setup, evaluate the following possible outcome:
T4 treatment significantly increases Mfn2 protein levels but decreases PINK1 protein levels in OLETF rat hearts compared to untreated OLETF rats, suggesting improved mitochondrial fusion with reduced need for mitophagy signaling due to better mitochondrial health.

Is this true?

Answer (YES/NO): NO